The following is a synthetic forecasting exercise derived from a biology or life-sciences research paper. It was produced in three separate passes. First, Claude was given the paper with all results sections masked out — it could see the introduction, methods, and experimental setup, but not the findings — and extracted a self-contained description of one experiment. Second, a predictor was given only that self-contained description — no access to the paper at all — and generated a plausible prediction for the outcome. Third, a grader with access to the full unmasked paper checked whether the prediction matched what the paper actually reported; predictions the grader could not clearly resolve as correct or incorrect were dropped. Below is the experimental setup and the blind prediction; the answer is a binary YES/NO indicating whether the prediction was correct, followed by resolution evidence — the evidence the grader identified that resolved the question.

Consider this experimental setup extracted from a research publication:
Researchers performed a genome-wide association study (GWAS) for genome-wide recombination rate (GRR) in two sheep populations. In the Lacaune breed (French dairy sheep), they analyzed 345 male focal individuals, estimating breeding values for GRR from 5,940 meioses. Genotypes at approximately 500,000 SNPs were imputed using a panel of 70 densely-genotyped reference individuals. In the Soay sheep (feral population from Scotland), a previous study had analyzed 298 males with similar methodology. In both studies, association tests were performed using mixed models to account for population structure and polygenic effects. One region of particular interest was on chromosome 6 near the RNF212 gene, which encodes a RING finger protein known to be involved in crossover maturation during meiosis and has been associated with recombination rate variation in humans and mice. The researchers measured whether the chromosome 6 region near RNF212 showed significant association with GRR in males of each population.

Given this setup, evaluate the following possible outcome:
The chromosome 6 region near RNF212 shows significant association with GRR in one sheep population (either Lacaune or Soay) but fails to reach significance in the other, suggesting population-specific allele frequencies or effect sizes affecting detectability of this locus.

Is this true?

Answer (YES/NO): YES